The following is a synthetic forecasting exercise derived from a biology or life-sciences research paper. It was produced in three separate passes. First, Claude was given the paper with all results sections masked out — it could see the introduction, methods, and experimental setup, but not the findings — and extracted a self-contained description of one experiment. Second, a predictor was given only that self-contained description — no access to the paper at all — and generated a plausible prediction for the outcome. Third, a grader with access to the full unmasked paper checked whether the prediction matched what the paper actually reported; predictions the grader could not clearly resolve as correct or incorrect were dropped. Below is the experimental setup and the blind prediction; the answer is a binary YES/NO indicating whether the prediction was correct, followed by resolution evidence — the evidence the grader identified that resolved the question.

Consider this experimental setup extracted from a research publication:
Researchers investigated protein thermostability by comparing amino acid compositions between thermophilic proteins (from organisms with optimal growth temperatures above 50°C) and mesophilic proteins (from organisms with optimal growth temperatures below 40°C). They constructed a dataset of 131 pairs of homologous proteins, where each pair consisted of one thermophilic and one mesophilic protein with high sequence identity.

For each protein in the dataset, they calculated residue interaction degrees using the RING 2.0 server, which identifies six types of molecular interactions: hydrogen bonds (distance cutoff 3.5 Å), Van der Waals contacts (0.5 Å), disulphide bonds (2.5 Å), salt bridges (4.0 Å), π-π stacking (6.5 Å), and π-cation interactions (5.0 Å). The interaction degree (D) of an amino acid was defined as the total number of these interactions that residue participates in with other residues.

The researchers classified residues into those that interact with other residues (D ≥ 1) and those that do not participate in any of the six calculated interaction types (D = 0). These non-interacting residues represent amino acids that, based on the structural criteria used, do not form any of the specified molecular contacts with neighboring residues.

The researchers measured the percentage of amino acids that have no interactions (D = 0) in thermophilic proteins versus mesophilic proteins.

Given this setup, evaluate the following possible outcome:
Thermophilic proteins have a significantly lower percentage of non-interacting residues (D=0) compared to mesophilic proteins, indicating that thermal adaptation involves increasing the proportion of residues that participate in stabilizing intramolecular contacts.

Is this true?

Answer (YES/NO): YES